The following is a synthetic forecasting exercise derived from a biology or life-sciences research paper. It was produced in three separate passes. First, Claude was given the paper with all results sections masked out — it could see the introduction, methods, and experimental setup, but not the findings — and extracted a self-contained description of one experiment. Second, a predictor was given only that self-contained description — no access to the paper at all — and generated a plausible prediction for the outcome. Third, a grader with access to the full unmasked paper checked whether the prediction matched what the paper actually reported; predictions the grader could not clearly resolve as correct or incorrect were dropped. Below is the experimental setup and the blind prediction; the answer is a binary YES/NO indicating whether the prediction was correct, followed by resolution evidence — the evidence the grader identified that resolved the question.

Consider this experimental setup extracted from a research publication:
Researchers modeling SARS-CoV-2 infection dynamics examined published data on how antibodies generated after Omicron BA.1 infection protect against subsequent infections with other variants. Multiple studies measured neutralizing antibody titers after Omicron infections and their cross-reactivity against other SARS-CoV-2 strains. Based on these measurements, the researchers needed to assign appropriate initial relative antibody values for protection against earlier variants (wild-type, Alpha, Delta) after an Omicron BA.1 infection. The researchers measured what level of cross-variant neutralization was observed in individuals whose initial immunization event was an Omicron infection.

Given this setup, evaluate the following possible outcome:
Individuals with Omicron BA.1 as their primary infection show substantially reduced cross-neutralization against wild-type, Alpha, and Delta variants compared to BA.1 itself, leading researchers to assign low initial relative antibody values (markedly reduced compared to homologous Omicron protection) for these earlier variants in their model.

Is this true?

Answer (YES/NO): YES